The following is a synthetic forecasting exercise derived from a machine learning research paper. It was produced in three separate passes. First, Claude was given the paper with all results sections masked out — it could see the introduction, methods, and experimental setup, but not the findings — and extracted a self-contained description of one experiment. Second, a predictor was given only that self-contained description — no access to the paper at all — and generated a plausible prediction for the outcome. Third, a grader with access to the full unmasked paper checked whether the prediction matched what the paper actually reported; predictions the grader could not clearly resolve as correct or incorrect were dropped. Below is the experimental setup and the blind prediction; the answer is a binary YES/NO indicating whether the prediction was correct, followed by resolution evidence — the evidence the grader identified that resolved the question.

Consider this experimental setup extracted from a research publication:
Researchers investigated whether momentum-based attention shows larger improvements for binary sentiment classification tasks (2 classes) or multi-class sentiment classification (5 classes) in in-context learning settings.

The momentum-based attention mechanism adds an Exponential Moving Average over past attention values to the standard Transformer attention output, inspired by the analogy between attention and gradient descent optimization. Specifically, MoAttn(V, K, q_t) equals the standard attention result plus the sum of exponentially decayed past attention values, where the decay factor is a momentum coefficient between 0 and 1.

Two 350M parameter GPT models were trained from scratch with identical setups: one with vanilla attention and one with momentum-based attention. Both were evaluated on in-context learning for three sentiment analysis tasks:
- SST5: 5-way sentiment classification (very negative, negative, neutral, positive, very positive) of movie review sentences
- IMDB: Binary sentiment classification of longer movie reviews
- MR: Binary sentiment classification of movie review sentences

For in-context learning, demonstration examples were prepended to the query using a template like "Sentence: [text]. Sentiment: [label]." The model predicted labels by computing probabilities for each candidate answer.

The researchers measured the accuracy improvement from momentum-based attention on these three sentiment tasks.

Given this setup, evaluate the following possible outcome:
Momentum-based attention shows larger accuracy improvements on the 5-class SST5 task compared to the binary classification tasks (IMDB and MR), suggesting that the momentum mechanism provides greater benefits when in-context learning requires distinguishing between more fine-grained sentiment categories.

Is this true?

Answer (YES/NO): NO